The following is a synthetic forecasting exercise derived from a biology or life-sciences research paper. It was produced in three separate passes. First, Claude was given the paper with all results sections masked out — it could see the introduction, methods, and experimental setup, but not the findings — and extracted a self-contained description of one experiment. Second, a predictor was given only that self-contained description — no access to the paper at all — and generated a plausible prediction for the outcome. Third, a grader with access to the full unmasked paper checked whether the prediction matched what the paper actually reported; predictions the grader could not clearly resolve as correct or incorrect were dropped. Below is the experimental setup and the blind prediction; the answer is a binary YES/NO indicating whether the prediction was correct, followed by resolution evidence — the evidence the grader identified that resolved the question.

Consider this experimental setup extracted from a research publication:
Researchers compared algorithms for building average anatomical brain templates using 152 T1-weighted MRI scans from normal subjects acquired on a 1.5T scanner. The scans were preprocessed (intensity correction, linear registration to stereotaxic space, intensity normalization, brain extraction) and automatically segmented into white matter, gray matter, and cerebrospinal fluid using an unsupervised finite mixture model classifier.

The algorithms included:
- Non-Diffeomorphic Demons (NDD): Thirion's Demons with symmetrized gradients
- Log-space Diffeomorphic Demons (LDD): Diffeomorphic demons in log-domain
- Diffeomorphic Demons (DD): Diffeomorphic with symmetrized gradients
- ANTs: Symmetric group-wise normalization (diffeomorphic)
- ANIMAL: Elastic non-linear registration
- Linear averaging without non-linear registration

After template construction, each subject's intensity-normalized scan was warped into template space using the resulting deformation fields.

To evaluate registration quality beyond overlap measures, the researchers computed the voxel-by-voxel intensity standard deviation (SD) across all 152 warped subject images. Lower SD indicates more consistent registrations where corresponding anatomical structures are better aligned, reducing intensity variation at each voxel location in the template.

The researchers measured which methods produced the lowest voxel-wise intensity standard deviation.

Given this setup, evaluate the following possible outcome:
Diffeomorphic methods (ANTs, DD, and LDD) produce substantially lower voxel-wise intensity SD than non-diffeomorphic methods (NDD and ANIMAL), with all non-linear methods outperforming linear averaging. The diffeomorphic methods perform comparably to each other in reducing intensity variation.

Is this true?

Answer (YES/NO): NO